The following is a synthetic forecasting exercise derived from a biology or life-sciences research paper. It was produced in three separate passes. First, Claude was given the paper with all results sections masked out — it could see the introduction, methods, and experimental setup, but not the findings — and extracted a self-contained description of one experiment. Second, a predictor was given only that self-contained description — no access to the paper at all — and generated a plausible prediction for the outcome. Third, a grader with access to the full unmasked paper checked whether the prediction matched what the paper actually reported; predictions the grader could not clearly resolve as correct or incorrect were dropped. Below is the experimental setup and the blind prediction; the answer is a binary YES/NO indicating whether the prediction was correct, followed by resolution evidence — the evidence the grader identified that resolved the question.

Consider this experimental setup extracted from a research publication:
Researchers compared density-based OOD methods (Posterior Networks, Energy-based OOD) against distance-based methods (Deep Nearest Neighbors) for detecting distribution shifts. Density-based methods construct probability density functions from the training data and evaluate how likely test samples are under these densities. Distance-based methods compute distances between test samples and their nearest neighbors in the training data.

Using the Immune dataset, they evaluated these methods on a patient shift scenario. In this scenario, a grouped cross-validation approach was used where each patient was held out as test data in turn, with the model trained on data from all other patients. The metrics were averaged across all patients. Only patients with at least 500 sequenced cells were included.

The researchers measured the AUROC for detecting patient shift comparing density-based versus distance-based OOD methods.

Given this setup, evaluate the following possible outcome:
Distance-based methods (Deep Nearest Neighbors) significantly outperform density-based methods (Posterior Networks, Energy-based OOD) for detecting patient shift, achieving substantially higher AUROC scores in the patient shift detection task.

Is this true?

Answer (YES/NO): NO